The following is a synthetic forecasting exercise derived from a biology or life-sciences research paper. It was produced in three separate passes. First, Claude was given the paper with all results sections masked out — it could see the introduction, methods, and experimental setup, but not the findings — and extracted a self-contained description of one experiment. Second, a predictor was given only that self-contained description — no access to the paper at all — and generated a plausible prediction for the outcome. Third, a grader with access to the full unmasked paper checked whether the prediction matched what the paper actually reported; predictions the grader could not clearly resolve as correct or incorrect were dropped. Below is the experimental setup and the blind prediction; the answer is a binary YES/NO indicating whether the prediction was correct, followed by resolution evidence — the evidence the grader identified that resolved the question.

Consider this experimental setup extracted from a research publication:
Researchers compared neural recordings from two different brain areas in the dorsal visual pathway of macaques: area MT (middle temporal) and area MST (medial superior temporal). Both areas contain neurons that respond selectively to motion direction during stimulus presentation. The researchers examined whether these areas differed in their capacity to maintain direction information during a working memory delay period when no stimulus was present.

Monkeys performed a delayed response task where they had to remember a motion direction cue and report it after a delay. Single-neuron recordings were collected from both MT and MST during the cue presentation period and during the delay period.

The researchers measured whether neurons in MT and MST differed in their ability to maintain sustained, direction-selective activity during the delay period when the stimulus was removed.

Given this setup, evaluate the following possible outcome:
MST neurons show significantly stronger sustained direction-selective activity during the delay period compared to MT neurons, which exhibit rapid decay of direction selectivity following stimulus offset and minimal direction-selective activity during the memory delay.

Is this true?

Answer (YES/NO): YES